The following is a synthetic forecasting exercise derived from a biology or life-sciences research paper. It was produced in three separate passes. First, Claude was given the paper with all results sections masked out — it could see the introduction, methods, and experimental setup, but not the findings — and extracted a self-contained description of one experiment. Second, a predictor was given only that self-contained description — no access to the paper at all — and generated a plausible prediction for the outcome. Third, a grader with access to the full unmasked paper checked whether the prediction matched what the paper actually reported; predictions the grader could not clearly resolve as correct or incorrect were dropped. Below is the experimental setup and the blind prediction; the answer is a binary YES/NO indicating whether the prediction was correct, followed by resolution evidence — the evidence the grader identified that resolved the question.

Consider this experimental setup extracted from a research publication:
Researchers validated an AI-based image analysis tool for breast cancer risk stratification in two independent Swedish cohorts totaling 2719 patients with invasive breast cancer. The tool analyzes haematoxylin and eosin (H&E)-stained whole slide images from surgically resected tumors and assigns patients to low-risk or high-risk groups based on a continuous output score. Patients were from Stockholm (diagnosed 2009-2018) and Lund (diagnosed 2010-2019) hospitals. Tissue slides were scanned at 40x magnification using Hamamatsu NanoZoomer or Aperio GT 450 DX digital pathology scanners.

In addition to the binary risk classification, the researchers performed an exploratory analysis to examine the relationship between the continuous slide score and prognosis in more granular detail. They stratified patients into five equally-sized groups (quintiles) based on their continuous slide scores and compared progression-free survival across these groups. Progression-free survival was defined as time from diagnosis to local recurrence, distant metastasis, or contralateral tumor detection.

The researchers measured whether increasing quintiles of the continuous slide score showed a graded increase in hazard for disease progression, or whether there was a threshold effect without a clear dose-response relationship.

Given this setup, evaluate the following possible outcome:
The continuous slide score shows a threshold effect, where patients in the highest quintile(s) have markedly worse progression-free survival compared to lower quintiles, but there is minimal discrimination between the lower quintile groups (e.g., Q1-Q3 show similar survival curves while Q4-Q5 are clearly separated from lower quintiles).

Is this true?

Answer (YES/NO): YES